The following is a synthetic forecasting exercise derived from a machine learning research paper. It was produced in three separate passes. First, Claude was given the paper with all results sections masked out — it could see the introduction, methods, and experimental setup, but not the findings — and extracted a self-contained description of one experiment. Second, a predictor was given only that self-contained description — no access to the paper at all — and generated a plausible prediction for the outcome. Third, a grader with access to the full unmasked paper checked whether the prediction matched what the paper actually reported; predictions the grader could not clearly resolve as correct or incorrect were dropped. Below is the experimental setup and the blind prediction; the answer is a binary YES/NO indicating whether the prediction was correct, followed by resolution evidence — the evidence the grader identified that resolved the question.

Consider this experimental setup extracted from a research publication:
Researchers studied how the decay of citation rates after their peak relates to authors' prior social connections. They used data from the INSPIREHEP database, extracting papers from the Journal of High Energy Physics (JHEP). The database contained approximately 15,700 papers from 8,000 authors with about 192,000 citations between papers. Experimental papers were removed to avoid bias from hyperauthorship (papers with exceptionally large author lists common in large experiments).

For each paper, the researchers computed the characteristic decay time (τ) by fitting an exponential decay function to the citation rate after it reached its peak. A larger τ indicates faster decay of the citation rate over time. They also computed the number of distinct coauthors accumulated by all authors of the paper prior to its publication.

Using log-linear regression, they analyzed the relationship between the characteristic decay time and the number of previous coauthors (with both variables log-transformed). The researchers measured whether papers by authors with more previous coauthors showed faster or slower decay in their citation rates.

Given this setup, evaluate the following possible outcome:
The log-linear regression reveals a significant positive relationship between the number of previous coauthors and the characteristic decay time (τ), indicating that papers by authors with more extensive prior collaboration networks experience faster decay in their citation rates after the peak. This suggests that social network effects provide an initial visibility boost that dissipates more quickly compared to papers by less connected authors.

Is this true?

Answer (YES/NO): NO